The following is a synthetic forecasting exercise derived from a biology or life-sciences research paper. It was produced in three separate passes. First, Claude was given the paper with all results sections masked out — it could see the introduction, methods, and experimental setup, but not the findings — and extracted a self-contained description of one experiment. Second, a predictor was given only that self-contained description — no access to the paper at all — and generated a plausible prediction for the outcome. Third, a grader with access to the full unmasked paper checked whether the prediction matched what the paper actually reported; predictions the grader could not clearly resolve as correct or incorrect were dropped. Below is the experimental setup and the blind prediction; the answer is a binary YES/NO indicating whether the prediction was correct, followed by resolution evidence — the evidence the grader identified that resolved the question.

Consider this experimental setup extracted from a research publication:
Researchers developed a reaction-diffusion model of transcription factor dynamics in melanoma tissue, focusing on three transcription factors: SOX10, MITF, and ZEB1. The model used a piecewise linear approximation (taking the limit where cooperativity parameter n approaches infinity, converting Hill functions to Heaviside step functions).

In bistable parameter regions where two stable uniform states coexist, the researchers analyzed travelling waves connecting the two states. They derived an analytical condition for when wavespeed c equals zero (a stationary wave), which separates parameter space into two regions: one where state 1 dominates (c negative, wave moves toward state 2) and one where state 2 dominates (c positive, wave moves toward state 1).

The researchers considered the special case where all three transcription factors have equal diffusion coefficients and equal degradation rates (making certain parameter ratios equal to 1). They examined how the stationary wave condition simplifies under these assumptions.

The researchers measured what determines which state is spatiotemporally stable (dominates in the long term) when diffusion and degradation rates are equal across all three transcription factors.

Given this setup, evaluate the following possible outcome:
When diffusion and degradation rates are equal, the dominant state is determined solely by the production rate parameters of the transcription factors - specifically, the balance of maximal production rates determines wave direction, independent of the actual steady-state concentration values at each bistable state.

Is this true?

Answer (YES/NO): NO